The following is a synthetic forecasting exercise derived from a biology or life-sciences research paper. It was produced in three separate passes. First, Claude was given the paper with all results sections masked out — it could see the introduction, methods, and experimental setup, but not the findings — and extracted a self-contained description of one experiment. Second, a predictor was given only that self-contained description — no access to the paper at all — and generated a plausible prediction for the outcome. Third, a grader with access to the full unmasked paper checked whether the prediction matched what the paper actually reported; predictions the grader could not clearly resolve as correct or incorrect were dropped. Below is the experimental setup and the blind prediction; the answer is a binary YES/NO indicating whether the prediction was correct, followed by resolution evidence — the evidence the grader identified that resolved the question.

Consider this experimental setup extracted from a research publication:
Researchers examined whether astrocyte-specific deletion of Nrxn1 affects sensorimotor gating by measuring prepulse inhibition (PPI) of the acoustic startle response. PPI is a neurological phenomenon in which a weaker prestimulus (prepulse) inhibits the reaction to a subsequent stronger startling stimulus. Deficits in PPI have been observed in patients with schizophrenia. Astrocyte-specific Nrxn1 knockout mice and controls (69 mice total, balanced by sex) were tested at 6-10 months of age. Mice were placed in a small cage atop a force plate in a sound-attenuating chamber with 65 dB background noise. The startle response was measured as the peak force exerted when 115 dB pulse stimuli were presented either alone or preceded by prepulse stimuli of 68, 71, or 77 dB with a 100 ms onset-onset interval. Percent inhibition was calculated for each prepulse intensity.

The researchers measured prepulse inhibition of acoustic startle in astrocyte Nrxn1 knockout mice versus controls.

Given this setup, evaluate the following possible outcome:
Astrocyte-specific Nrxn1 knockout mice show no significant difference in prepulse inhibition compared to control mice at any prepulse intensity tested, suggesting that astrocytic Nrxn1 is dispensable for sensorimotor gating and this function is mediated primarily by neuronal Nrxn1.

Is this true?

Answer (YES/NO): NO